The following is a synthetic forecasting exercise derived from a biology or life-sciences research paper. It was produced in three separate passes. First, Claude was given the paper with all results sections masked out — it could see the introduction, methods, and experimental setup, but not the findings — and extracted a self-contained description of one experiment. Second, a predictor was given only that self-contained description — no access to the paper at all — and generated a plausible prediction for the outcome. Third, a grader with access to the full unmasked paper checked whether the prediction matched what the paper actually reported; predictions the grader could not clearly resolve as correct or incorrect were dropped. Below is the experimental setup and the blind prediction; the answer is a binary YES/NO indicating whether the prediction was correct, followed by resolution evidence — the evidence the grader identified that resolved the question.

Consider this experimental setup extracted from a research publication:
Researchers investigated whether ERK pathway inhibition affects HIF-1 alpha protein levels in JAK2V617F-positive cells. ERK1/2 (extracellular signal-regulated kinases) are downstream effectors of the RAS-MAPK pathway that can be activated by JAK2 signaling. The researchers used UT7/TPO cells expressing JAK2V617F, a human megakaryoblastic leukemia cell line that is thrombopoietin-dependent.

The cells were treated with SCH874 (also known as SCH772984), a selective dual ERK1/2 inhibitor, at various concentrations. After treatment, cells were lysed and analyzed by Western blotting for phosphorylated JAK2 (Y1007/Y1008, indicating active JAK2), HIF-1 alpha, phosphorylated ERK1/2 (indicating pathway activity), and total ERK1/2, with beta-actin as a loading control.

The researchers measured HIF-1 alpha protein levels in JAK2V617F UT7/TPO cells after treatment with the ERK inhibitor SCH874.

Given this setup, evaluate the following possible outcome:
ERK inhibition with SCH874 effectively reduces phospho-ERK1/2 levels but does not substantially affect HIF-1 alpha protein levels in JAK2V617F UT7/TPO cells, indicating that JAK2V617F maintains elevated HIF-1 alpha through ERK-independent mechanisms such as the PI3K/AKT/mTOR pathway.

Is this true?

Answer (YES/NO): NO